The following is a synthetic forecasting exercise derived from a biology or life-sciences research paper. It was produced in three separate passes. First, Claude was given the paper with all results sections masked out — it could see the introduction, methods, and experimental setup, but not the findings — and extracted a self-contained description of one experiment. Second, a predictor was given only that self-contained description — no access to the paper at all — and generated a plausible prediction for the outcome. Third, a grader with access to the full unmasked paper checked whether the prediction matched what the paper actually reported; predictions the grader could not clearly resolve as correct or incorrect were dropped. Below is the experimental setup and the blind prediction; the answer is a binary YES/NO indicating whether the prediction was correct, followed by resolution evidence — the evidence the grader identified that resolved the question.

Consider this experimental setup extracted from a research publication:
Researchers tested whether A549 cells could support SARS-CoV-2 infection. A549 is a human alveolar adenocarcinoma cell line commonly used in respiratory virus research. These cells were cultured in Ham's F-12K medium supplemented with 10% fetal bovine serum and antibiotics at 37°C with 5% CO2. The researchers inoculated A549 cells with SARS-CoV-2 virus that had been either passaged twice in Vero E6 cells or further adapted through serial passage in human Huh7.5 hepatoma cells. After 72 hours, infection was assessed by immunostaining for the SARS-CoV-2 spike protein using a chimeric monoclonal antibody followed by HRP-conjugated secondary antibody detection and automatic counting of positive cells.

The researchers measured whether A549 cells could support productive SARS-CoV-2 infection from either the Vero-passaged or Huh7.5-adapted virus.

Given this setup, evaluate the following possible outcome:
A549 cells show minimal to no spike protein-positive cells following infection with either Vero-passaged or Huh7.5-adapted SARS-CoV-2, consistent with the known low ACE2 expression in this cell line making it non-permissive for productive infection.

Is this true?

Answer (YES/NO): NO